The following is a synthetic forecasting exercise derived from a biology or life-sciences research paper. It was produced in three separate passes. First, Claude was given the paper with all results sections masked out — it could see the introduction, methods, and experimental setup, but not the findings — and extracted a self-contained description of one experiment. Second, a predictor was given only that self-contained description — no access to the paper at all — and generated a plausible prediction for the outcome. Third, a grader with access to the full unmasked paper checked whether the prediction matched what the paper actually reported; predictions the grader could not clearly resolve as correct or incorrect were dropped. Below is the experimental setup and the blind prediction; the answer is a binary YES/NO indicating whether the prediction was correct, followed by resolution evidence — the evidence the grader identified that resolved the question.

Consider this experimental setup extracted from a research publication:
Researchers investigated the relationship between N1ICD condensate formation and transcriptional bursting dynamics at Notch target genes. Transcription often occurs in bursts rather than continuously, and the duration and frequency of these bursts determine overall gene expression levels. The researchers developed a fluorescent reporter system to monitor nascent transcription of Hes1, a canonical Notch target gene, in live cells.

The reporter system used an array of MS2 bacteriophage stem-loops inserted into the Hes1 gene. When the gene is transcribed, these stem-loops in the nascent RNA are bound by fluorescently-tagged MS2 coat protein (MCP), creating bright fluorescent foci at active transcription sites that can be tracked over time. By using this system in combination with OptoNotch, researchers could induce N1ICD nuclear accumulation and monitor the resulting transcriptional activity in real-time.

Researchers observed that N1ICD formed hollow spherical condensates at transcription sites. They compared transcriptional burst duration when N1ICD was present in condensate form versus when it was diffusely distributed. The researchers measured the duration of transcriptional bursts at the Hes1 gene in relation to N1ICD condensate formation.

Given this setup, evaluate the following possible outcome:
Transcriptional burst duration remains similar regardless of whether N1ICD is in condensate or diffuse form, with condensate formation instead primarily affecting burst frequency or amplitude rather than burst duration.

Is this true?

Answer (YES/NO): NO